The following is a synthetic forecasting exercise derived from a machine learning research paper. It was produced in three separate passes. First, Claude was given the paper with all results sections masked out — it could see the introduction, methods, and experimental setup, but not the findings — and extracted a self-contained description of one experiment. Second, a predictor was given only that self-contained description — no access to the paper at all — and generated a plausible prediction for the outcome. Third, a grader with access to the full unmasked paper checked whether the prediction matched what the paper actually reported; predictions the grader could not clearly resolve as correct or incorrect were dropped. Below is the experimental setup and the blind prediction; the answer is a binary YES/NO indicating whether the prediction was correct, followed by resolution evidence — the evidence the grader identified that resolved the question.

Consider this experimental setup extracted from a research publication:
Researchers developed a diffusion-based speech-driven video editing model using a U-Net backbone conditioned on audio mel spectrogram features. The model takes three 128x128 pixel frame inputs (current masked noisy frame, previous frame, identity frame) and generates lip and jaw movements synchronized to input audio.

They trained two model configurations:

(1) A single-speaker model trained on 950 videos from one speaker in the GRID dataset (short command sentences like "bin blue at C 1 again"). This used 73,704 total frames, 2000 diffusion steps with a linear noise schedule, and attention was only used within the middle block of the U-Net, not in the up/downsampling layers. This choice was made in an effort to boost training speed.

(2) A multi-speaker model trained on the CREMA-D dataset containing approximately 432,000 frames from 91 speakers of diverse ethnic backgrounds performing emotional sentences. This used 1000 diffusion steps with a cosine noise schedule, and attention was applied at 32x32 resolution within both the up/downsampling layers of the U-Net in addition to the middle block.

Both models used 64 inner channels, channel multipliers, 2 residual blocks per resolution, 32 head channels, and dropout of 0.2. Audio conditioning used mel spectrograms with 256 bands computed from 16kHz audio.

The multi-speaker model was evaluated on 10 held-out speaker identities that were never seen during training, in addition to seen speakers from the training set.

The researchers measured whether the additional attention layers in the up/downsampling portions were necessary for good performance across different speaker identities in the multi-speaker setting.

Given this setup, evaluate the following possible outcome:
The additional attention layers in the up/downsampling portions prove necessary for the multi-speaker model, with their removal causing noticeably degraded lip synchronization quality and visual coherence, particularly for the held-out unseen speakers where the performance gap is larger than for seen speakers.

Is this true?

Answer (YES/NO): NO